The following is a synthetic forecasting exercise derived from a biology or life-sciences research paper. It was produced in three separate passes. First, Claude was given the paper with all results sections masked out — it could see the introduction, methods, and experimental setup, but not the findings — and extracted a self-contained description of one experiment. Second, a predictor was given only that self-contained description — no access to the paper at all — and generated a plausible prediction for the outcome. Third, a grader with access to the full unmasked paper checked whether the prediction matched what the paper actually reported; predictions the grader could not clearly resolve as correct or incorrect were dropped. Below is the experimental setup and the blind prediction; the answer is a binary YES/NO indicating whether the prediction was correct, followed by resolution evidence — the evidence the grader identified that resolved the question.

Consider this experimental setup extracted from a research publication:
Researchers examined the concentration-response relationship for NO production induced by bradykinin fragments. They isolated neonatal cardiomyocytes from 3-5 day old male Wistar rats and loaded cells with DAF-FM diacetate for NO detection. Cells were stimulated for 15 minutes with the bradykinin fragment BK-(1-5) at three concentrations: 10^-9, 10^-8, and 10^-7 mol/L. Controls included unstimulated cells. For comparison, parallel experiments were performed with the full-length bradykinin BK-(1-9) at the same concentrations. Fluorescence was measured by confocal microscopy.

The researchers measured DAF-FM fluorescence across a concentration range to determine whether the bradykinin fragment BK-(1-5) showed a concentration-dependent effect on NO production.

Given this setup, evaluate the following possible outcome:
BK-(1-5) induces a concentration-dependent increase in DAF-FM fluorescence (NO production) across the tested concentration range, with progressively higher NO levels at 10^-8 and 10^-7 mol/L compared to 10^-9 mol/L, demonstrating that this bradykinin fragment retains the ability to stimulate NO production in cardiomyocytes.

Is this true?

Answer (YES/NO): YES